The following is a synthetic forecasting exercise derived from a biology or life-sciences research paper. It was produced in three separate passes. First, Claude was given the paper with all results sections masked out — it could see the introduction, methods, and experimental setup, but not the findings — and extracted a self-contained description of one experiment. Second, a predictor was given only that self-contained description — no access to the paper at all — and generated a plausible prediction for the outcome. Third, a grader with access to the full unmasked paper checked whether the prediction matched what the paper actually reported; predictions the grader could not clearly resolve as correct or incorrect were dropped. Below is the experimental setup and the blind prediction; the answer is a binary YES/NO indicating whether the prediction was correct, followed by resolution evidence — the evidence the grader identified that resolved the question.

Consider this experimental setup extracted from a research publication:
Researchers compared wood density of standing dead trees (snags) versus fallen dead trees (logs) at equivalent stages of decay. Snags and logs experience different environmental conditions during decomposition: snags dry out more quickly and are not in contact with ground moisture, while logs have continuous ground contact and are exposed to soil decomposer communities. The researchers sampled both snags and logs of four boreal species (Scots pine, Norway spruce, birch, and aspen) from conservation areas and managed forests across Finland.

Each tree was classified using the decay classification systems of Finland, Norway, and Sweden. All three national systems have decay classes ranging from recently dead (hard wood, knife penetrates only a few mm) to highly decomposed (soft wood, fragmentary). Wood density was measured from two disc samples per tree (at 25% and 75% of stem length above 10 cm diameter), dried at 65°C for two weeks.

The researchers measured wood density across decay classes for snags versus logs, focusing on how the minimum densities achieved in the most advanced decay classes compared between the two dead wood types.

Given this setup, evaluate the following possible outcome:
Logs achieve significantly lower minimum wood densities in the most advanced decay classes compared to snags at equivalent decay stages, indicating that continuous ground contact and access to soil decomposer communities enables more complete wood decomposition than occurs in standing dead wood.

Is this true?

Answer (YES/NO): YES